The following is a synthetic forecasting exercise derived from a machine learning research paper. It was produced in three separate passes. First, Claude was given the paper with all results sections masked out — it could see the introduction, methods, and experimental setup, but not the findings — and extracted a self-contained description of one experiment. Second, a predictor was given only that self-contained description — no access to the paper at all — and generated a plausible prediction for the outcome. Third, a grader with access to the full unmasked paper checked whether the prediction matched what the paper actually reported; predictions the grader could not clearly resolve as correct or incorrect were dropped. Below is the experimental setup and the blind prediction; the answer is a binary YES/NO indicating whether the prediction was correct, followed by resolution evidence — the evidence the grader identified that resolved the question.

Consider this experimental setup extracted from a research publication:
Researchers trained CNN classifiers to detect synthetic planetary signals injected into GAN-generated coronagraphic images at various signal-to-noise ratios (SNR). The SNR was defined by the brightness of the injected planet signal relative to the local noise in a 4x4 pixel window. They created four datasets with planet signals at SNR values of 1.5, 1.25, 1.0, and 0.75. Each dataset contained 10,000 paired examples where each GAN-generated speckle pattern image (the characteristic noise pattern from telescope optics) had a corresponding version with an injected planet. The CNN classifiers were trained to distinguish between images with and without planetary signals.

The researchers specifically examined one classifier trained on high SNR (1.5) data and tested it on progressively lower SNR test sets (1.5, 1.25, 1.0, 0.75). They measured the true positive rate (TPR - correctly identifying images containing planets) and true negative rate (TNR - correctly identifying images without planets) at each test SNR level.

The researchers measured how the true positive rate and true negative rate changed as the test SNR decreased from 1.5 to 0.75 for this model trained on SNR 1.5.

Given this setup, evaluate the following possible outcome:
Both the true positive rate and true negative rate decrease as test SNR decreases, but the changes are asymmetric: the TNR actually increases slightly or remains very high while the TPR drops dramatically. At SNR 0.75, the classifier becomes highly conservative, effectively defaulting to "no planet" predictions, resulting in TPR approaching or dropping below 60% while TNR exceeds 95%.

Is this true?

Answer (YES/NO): NO